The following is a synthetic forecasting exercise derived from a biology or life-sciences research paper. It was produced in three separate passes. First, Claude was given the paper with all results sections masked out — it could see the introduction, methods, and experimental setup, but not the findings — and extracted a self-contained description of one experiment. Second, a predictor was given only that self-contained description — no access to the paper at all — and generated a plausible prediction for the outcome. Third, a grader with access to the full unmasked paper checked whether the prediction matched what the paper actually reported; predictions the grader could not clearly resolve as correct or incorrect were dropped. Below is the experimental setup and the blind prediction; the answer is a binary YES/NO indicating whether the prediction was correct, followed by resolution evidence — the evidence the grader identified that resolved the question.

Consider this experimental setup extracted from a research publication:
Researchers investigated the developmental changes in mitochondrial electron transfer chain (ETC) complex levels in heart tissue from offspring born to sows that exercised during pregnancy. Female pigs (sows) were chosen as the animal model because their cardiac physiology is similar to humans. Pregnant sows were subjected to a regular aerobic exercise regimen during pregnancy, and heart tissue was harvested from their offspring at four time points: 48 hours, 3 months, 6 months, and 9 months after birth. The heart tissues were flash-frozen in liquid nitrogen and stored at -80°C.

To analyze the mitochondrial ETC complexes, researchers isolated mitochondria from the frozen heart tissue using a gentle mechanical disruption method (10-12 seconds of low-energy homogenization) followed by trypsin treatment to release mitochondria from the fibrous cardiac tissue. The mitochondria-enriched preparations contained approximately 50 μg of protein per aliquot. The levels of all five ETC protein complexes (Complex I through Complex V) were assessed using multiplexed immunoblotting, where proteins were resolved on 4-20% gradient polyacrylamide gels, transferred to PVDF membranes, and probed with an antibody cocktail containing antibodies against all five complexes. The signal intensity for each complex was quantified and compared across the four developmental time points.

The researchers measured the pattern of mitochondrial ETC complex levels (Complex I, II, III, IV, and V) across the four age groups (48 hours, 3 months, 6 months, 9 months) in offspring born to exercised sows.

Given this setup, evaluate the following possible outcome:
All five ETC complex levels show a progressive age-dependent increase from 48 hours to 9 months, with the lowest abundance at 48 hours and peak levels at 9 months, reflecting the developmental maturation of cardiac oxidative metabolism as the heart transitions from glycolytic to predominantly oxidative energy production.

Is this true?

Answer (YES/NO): NO